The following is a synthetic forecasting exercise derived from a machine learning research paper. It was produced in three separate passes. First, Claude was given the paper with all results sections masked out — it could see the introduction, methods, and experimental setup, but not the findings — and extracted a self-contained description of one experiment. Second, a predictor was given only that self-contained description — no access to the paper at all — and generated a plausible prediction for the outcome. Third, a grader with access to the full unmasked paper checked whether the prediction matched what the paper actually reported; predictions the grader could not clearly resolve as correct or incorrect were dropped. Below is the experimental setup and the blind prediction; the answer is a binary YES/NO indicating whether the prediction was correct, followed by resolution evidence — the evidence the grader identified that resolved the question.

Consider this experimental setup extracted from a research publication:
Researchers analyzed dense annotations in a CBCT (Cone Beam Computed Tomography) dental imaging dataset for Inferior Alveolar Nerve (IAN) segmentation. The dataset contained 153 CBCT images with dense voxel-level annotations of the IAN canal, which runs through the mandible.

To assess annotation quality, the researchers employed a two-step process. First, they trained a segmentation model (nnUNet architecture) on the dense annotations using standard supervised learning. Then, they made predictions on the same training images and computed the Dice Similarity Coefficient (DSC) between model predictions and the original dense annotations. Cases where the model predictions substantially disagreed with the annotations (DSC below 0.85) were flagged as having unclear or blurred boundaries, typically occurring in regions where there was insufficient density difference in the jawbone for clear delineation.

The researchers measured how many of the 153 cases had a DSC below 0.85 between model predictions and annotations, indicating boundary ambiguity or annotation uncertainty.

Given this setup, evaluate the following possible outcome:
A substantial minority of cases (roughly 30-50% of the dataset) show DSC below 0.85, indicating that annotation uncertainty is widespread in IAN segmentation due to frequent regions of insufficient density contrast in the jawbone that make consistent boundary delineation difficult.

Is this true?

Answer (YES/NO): NO